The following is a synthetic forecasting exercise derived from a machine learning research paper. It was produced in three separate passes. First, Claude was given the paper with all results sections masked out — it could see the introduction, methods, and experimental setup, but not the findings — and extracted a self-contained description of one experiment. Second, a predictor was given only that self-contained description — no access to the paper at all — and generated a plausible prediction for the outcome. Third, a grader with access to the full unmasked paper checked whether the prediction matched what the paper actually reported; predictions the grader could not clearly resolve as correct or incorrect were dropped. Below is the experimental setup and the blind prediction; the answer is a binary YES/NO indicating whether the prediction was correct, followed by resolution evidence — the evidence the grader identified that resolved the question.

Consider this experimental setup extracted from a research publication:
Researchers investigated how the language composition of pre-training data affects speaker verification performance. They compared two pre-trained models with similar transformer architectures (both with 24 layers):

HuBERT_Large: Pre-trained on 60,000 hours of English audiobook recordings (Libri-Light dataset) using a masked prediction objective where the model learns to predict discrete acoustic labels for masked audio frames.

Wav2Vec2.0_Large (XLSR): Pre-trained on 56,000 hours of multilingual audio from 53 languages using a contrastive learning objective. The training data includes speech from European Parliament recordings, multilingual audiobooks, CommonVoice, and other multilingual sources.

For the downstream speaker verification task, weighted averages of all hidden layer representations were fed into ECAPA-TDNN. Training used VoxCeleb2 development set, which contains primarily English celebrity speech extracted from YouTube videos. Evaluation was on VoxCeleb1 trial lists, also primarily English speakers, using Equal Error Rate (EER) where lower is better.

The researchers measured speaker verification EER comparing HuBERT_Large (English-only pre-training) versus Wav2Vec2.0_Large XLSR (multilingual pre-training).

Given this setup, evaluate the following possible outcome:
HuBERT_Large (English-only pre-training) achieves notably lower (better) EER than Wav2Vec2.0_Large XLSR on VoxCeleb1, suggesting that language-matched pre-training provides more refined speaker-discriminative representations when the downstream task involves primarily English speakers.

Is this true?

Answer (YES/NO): NO